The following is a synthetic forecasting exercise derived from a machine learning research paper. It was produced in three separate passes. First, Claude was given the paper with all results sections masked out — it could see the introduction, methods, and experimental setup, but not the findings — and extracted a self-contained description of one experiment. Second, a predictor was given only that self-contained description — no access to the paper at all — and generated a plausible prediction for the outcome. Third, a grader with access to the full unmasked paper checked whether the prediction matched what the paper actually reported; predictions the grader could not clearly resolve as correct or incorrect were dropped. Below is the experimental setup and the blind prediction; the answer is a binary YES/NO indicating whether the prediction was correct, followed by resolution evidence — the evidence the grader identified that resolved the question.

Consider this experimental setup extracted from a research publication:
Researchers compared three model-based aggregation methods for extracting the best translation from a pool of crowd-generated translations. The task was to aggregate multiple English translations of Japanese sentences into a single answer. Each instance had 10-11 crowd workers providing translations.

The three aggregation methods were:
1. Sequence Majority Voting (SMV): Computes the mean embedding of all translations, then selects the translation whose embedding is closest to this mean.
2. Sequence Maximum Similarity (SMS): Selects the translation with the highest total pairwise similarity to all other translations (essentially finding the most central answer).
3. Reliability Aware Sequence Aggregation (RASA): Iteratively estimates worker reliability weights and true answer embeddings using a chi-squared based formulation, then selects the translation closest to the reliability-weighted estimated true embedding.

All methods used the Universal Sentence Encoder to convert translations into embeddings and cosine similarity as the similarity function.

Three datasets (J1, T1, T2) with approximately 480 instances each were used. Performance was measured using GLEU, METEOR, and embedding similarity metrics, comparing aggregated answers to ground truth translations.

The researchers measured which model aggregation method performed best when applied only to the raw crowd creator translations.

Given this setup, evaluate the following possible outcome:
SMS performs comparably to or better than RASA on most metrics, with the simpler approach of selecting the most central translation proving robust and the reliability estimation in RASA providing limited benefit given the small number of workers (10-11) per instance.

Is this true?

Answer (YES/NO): NO